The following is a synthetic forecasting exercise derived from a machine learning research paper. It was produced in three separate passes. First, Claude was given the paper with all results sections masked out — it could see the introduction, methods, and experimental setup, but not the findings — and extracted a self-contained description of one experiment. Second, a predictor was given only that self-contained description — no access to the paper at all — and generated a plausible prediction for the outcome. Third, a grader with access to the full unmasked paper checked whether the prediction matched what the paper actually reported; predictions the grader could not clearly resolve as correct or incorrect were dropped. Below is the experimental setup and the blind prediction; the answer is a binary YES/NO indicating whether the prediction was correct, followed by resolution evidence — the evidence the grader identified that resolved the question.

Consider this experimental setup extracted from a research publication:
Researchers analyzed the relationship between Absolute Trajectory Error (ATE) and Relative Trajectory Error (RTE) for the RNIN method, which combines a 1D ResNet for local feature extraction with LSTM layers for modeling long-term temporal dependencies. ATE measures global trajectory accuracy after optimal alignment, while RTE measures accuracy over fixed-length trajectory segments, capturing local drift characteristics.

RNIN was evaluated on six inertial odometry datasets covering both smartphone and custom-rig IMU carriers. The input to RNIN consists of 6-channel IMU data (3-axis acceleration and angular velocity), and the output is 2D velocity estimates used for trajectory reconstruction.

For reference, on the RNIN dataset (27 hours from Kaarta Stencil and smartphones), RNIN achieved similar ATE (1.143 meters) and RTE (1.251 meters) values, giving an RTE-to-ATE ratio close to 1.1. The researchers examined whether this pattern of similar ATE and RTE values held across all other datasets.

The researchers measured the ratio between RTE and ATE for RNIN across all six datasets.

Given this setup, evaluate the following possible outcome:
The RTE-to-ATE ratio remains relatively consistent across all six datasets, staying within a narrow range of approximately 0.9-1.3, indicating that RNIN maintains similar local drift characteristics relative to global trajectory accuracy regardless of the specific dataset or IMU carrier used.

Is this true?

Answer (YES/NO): NO